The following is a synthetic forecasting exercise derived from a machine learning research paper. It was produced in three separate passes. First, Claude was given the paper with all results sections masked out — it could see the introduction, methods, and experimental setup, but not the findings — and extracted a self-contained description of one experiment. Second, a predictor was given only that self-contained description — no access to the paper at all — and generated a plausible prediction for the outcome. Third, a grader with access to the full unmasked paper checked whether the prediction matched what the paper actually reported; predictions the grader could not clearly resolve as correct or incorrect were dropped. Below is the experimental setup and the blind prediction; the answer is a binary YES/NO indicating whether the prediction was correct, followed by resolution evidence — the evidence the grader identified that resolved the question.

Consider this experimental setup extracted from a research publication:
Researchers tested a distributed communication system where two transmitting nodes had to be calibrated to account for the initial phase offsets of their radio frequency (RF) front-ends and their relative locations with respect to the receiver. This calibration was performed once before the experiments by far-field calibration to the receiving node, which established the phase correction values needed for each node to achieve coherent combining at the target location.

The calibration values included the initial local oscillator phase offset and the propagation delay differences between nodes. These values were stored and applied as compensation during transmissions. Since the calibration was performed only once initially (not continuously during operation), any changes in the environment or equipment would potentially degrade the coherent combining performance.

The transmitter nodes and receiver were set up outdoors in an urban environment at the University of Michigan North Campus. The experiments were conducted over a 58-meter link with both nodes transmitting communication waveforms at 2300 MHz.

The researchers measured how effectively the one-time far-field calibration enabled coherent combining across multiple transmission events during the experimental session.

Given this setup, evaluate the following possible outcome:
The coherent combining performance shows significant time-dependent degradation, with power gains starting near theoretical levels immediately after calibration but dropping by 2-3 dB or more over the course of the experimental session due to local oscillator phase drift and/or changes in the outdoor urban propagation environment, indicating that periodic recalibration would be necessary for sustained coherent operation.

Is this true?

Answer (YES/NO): NO